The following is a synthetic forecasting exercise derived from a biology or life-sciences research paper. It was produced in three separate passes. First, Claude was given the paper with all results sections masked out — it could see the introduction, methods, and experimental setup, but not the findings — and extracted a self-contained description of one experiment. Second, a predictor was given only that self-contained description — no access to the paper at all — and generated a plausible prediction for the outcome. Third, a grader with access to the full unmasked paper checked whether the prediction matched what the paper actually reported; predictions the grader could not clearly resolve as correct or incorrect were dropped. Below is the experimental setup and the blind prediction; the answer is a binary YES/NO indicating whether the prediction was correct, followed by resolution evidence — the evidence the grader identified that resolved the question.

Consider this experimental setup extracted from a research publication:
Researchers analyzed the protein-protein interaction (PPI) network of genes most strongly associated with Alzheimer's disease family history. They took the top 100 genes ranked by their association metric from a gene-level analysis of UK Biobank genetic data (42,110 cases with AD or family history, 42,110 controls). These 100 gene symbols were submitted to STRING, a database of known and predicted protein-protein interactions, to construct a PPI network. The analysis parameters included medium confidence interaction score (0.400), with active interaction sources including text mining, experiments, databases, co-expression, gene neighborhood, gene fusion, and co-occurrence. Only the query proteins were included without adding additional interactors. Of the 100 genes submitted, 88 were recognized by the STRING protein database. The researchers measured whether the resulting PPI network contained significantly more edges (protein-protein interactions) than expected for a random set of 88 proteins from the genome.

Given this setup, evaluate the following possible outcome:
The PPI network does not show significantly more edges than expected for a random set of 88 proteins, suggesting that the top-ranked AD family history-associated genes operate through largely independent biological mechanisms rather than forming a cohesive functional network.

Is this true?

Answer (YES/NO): NO